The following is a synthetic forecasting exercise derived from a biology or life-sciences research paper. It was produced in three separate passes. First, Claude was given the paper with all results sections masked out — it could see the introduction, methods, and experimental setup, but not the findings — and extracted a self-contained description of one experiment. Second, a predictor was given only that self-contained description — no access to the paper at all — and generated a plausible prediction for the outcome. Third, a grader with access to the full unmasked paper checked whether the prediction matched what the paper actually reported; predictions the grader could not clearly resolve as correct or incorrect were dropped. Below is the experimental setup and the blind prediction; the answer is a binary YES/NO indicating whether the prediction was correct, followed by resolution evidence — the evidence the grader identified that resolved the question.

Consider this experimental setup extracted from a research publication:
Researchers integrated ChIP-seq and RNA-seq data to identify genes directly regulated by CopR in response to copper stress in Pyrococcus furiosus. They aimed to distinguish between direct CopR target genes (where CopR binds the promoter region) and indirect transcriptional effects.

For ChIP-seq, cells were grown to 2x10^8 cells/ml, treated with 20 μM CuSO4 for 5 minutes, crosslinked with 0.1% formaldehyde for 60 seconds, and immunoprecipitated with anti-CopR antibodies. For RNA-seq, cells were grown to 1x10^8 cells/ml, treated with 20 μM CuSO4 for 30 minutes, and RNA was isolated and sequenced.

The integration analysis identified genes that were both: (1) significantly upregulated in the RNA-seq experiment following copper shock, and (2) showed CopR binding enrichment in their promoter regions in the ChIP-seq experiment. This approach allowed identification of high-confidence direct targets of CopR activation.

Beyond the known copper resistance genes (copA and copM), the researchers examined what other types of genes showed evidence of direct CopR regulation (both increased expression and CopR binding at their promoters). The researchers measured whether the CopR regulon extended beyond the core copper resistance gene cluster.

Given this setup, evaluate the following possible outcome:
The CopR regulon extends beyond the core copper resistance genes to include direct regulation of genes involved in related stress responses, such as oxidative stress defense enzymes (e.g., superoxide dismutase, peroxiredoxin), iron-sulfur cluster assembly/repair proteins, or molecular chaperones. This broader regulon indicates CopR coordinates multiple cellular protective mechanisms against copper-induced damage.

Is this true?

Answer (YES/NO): YES